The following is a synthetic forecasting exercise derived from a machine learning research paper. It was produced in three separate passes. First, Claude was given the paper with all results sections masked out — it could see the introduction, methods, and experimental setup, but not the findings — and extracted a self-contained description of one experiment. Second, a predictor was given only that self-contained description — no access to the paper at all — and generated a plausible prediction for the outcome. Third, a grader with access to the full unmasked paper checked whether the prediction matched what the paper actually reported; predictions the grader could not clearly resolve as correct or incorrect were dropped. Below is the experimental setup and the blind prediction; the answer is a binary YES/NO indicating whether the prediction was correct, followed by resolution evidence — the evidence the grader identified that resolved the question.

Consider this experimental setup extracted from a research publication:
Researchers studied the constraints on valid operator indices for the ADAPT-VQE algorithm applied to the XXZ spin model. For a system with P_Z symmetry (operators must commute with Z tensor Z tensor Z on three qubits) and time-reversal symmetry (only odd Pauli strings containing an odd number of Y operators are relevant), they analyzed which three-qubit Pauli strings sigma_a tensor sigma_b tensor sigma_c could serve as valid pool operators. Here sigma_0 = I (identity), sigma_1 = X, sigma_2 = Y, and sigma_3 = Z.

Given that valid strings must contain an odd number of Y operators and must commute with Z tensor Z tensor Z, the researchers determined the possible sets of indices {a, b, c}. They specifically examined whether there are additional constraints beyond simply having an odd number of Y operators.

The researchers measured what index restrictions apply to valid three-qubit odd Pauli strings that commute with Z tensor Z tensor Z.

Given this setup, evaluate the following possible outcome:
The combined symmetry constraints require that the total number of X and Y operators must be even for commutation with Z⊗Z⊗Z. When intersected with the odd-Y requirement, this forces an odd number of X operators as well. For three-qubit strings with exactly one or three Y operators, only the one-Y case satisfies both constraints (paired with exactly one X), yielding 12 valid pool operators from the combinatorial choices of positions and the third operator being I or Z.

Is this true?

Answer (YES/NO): YES